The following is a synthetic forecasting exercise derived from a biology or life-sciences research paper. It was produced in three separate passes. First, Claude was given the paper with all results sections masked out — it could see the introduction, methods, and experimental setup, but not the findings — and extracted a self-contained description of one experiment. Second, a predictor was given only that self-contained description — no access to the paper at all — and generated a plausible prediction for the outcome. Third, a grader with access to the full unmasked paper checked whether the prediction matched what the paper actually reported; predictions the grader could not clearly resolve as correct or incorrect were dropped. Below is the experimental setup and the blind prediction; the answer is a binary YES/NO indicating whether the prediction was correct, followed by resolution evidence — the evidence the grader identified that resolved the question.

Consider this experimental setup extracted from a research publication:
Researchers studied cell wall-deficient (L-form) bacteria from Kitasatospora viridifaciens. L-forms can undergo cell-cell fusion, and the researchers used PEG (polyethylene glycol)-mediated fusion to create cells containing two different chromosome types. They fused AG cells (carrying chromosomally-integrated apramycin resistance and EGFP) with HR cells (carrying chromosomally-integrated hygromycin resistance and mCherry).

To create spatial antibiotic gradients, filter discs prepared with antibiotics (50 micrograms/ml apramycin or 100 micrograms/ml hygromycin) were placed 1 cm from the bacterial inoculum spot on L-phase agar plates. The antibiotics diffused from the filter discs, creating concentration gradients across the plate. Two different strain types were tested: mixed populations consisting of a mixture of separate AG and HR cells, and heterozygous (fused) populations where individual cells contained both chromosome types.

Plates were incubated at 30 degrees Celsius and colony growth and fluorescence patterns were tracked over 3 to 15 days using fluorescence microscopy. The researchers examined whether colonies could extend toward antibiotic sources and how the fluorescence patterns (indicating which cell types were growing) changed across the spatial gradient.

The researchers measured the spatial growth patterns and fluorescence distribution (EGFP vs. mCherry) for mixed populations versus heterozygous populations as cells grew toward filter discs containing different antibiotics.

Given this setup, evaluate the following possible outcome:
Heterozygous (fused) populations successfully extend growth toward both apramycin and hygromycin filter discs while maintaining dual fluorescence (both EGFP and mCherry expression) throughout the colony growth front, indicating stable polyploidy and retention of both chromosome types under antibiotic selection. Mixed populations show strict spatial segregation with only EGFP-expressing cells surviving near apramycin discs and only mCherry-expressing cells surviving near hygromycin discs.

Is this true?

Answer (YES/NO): NO